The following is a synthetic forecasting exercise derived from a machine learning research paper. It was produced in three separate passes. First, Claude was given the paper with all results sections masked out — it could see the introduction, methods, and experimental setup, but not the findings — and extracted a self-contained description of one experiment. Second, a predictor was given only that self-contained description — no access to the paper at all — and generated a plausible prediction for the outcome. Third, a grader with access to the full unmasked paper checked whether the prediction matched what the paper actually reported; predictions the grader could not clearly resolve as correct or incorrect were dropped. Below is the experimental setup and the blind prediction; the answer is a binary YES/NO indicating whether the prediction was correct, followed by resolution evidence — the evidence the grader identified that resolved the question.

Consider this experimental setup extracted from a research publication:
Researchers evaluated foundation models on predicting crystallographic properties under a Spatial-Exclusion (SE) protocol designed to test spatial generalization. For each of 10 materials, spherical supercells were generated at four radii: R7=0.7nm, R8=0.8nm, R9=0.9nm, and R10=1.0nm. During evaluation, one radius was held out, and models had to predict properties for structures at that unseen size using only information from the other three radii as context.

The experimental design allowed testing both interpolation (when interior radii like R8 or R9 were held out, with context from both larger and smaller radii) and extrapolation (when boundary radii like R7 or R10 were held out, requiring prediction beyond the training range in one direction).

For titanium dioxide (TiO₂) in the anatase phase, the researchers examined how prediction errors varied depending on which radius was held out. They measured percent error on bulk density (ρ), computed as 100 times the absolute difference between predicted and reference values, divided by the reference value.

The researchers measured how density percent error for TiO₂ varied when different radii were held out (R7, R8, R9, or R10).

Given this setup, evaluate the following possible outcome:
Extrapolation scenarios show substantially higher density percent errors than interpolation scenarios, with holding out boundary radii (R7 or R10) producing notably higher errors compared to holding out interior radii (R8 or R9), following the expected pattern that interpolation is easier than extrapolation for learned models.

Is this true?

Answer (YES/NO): NO